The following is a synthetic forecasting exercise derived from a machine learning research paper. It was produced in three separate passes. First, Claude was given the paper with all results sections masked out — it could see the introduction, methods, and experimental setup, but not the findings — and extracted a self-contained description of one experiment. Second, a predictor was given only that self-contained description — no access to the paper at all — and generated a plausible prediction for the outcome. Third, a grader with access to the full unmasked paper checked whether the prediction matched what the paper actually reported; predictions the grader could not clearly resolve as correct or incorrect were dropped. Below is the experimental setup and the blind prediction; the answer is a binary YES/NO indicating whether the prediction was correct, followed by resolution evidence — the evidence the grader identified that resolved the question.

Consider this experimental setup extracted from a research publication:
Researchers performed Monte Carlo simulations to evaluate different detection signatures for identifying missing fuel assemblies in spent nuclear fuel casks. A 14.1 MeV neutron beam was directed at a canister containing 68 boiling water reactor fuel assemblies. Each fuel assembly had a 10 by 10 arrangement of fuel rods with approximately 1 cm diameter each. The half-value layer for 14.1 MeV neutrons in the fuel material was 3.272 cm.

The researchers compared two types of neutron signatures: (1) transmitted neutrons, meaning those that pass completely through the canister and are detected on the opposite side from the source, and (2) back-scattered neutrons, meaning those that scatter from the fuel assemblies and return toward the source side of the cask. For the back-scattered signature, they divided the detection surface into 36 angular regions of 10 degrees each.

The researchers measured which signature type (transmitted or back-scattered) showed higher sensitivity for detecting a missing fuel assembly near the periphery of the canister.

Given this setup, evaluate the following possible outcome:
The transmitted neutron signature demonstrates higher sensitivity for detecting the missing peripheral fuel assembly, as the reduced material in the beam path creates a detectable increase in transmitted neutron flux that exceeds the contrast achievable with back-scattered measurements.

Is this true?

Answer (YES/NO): NO